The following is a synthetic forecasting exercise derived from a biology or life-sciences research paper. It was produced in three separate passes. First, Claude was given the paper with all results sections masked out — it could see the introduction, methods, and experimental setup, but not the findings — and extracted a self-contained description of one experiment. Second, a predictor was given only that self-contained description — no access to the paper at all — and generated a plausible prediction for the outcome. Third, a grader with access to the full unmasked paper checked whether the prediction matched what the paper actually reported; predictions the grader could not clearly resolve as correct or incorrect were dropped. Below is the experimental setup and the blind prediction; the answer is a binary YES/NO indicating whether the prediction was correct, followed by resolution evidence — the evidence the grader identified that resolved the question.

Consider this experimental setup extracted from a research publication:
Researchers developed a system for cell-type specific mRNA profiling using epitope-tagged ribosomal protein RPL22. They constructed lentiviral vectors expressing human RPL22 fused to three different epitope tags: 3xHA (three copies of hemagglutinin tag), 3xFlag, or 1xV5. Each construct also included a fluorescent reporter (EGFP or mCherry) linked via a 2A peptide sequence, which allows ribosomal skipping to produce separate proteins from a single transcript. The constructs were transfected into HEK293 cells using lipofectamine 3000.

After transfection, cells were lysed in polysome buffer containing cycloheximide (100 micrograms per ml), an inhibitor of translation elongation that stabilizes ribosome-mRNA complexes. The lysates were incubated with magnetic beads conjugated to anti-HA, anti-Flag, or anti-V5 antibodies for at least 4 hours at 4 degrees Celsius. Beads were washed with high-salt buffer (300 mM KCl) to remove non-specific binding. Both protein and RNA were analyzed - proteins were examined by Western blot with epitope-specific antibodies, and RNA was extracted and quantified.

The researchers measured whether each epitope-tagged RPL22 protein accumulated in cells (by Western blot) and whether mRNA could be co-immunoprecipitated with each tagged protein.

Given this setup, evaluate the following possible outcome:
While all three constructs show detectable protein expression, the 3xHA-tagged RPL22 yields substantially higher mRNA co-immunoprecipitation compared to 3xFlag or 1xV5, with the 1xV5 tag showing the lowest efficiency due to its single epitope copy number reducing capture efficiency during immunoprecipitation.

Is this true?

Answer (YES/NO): NO